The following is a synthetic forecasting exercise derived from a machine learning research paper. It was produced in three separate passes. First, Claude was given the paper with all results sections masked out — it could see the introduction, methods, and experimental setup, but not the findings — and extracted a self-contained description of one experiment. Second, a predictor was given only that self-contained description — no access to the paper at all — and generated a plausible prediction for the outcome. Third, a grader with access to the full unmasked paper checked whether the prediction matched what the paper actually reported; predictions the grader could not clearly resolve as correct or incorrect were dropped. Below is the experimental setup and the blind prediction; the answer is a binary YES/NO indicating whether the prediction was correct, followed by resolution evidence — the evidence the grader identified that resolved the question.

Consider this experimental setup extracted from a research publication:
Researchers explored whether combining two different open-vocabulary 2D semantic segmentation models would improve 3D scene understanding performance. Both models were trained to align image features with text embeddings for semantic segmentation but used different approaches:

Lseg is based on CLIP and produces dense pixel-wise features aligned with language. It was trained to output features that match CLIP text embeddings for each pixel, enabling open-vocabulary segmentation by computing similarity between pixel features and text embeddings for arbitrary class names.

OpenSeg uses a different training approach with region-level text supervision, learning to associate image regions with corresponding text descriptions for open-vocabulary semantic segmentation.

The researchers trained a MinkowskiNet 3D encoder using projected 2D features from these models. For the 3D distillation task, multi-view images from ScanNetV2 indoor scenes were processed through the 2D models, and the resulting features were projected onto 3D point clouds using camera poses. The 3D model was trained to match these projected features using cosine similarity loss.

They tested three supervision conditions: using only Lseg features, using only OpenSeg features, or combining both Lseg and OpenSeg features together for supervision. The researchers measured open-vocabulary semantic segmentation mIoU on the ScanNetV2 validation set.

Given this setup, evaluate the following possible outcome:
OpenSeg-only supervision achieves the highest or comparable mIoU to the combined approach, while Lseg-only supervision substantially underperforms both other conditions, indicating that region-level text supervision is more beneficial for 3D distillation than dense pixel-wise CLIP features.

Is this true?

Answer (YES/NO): NO